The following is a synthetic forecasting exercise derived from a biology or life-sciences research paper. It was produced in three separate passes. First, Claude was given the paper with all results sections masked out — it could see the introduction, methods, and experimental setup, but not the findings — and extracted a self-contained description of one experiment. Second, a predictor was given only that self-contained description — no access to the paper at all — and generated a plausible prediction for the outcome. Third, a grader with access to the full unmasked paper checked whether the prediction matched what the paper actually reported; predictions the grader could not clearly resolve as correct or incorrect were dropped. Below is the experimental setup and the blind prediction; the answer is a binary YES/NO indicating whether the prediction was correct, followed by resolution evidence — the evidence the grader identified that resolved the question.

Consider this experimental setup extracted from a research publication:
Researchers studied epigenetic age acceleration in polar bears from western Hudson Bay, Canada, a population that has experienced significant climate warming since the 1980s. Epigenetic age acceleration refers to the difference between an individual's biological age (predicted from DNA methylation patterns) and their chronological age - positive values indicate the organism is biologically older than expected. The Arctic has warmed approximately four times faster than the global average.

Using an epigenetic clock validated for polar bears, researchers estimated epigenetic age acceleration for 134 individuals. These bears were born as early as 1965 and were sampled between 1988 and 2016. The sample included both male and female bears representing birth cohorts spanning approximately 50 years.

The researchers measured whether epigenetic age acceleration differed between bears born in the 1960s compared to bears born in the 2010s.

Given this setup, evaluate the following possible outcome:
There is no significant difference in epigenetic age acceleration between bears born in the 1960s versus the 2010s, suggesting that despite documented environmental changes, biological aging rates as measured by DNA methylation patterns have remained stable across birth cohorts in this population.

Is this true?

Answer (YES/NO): NO